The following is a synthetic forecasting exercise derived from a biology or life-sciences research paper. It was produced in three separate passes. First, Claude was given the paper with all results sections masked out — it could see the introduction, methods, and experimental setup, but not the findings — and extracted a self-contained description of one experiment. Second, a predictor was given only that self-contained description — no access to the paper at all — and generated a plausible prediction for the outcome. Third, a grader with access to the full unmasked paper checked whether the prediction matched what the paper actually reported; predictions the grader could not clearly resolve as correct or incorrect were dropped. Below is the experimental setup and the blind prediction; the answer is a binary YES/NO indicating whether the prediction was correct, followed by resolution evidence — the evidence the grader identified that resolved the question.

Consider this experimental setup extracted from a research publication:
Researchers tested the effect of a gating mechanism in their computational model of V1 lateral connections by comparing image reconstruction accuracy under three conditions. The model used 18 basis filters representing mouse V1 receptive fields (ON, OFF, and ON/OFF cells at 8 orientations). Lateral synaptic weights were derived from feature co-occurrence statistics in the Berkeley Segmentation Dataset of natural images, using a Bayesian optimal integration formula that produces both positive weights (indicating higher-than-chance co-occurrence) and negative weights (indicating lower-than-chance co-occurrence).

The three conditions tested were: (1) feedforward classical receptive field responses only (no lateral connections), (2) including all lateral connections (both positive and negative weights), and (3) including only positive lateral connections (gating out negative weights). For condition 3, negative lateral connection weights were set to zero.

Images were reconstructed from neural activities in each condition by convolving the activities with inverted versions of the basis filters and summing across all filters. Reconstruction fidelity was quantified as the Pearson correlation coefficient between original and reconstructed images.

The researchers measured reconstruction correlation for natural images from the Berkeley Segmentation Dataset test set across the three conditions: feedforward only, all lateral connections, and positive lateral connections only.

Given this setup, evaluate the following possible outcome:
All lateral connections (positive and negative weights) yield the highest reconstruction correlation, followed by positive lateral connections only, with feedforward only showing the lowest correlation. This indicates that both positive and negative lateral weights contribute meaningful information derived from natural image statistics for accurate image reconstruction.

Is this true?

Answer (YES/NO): YES